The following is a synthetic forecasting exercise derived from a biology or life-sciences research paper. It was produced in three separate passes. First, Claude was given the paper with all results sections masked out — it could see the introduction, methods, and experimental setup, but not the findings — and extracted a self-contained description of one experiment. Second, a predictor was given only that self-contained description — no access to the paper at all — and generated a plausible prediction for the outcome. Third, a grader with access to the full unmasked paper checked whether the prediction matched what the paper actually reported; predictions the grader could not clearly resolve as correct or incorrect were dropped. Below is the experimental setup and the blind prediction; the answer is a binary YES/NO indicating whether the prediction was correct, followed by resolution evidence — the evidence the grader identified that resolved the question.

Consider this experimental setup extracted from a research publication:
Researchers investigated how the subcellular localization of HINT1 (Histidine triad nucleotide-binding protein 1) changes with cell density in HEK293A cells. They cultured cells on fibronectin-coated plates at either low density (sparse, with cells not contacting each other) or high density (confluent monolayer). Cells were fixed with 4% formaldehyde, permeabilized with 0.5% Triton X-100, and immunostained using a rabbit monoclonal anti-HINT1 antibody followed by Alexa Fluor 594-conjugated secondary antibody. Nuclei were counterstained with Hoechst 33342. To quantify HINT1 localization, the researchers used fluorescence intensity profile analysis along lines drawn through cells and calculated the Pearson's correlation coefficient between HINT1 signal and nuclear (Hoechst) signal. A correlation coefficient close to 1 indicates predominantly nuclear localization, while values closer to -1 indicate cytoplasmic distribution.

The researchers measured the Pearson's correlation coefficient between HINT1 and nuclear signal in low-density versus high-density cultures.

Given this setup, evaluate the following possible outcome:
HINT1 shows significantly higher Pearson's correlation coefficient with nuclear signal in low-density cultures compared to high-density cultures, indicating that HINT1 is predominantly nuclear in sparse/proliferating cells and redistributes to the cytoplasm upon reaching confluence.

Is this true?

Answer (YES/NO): YES